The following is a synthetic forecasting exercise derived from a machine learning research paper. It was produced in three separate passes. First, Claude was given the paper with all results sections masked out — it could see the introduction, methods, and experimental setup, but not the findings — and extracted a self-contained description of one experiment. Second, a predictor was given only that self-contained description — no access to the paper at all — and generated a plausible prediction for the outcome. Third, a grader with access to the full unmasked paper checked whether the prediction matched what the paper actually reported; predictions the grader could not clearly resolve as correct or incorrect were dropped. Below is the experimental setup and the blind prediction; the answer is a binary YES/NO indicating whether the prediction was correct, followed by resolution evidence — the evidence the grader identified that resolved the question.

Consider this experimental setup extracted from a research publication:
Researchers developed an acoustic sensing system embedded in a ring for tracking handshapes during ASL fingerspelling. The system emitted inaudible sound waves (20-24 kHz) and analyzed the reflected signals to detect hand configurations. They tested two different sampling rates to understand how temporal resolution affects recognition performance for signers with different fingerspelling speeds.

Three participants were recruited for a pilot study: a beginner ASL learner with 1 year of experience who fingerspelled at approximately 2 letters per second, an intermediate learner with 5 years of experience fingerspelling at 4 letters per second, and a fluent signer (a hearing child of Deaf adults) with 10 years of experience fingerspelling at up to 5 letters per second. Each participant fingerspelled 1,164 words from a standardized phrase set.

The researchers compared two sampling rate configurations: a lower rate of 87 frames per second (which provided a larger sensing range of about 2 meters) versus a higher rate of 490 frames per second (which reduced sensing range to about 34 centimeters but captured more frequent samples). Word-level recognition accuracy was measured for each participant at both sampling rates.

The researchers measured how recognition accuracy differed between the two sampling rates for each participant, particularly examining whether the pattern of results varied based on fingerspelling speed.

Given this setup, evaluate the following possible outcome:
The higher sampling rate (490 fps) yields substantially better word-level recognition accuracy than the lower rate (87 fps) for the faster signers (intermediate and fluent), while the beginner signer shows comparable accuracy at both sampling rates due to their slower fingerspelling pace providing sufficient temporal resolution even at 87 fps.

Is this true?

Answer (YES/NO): YES